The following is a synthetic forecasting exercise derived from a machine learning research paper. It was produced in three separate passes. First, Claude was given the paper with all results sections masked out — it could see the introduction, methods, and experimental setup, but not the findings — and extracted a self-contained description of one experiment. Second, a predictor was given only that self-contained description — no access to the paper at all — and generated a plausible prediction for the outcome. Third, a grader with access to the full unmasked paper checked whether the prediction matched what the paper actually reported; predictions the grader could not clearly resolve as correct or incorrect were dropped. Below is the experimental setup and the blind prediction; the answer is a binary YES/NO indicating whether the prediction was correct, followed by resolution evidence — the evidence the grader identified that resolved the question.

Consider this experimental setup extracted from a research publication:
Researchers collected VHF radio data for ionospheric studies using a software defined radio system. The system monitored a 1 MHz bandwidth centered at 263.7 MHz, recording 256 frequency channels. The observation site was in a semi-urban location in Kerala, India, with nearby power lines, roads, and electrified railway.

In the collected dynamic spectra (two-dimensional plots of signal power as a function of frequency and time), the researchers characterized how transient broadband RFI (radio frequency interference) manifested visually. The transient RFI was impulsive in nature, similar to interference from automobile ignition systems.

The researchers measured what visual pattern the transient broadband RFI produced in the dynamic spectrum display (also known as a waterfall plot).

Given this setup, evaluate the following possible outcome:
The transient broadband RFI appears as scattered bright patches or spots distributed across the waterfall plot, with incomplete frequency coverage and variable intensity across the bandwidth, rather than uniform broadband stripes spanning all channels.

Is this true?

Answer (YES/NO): NO